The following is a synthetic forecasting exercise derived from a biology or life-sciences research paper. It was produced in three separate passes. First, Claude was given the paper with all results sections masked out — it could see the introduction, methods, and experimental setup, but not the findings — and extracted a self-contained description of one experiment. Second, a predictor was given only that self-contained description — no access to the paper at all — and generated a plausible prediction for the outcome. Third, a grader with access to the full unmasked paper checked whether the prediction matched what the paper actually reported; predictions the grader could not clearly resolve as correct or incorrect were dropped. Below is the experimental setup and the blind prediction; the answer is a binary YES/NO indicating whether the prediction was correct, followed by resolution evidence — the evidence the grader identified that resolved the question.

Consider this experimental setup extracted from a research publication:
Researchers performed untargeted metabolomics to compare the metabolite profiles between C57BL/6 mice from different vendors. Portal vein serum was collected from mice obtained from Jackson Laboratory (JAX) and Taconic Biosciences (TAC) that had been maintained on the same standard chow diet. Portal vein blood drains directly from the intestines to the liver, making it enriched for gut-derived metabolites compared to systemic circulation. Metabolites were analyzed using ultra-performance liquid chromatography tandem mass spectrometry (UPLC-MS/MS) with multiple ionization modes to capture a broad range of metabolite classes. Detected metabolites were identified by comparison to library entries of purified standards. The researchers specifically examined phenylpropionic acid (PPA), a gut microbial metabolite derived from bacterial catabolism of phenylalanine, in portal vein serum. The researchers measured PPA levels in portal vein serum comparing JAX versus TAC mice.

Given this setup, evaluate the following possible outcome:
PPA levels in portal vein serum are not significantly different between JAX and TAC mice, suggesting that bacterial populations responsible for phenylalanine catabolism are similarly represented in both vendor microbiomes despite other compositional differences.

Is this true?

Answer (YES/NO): NO